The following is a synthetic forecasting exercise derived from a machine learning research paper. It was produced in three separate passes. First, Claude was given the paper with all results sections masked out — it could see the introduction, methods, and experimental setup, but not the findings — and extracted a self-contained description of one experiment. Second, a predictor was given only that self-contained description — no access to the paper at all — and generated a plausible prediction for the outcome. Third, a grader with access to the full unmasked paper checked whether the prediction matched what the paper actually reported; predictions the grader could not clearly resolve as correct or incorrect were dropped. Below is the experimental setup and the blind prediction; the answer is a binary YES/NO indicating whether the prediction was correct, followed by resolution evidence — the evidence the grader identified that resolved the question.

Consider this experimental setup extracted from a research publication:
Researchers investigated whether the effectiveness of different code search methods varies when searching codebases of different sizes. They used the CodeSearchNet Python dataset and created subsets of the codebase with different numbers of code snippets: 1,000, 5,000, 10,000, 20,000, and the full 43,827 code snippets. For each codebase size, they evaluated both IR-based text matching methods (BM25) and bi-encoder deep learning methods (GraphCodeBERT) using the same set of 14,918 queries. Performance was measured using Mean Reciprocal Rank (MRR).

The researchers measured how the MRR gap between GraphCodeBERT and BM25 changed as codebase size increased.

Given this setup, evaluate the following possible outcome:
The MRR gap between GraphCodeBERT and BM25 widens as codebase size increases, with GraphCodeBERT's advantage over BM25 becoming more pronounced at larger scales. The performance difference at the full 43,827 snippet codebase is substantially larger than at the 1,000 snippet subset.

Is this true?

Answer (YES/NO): NO